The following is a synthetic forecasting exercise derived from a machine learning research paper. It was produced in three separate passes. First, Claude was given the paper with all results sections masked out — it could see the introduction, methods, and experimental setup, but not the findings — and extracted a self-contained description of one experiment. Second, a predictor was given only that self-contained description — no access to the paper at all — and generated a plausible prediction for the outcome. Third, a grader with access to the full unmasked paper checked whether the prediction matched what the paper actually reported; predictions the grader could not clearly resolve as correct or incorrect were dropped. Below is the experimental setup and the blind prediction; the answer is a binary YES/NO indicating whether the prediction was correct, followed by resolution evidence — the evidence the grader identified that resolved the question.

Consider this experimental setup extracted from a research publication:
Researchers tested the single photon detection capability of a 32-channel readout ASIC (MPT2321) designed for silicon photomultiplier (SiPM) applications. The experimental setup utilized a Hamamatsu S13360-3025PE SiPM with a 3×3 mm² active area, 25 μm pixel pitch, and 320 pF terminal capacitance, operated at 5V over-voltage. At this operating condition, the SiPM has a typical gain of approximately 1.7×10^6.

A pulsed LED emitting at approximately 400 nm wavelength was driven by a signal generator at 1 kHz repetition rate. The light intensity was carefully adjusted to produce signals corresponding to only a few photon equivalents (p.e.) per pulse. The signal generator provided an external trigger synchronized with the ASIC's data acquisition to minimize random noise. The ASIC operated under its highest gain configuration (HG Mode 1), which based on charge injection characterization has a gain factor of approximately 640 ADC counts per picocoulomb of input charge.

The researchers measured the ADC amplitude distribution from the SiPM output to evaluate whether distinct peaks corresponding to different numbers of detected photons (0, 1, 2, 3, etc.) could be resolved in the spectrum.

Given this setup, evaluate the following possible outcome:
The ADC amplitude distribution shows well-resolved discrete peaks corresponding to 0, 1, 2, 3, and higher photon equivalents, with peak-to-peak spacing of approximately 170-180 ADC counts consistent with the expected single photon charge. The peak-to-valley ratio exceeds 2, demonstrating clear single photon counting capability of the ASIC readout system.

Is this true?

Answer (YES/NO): NO